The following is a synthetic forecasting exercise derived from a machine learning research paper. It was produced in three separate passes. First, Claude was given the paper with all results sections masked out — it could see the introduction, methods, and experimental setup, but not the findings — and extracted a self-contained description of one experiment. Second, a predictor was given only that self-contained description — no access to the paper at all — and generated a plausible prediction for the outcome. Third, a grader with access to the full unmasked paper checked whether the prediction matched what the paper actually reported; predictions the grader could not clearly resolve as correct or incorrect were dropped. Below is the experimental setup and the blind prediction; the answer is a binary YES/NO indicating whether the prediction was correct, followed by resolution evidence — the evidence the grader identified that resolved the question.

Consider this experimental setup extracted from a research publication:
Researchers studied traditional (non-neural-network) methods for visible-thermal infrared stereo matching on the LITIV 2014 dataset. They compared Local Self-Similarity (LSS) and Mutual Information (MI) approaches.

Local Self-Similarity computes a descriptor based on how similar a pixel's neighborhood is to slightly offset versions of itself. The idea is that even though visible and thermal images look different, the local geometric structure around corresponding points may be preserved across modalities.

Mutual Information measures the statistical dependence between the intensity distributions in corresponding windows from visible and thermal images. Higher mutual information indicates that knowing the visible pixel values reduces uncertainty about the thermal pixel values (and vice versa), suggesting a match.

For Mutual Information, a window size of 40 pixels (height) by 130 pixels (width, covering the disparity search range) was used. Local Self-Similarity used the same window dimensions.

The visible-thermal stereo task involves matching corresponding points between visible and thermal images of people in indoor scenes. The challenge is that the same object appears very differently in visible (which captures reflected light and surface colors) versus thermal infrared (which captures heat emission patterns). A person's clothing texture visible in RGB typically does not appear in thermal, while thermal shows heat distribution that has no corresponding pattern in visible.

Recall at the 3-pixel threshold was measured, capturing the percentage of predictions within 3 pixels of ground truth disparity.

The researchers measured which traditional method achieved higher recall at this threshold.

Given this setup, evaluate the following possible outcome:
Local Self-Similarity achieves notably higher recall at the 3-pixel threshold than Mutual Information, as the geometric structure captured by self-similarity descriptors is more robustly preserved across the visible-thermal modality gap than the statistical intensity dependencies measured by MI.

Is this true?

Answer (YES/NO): NO